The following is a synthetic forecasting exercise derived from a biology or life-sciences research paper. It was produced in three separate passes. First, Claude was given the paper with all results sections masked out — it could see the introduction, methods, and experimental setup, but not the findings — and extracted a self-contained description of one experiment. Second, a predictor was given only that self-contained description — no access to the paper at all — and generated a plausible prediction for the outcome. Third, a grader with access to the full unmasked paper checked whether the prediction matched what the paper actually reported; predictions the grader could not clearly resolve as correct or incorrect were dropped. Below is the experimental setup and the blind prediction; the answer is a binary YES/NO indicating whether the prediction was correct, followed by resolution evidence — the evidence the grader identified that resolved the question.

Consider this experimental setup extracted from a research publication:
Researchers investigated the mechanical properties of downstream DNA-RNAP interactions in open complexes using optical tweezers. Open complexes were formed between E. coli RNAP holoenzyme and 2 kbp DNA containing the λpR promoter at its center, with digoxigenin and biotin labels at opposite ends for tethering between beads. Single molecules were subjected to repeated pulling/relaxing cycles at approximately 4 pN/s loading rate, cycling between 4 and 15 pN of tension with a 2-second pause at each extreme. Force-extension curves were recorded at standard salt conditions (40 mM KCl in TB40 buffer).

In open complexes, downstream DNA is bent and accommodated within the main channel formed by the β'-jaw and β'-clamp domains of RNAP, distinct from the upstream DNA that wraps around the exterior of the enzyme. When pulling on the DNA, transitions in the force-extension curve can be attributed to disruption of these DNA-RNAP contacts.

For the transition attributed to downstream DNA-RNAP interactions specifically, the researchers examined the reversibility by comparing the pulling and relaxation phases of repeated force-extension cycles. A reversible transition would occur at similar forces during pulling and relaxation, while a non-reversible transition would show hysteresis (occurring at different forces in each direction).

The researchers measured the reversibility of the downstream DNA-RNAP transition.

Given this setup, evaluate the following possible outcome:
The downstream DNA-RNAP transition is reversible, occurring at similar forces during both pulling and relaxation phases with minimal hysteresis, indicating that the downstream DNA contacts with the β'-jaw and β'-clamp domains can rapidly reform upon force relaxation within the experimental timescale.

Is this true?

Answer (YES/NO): YES